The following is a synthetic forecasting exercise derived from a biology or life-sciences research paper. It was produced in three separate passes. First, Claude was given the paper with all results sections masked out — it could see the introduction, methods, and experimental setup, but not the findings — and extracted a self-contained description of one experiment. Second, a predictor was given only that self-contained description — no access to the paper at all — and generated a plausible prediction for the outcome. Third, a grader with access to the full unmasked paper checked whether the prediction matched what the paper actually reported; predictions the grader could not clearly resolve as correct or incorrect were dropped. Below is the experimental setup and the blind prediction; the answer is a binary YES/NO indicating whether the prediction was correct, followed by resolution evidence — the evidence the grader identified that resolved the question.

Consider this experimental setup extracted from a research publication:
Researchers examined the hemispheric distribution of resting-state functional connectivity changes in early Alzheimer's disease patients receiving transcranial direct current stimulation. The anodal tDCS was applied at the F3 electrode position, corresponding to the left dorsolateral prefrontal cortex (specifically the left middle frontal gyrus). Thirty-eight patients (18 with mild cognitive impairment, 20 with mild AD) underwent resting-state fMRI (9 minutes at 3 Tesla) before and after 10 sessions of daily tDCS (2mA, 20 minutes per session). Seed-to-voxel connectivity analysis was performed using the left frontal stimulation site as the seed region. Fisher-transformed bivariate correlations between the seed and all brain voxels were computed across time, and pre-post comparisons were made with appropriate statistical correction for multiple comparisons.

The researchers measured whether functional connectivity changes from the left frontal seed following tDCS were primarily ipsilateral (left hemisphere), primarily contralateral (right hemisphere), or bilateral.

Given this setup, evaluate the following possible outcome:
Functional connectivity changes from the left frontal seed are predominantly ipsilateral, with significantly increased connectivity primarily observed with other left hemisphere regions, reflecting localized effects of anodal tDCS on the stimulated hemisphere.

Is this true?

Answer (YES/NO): NO